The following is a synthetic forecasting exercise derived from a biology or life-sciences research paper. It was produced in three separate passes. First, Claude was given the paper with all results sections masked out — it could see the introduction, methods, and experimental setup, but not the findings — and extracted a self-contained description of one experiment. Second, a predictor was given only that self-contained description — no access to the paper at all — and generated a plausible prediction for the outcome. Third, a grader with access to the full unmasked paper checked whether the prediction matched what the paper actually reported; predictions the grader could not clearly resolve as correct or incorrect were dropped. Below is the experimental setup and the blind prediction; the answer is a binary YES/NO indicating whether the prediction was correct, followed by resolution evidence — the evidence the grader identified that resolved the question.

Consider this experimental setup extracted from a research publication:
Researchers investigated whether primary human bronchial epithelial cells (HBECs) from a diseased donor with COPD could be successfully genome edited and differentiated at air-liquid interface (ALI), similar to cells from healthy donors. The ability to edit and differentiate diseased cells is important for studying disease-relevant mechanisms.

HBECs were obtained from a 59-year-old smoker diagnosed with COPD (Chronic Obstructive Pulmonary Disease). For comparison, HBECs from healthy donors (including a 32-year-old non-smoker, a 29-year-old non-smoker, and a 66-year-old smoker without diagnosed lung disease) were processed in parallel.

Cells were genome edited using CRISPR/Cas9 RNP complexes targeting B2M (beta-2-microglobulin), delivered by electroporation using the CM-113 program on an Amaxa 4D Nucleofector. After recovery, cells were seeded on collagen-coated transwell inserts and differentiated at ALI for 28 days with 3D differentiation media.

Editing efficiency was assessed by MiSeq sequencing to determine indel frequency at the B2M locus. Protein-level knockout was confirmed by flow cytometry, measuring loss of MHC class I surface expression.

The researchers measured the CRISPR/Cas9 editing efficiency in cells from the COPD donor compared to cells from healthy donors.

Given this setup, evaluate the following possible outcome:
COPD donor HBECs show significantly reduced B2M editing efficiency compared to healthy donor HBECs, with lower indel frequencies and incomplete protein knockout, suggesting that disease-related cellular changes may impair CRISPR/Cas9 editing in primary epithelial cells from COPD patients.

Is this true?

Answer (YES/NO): NO